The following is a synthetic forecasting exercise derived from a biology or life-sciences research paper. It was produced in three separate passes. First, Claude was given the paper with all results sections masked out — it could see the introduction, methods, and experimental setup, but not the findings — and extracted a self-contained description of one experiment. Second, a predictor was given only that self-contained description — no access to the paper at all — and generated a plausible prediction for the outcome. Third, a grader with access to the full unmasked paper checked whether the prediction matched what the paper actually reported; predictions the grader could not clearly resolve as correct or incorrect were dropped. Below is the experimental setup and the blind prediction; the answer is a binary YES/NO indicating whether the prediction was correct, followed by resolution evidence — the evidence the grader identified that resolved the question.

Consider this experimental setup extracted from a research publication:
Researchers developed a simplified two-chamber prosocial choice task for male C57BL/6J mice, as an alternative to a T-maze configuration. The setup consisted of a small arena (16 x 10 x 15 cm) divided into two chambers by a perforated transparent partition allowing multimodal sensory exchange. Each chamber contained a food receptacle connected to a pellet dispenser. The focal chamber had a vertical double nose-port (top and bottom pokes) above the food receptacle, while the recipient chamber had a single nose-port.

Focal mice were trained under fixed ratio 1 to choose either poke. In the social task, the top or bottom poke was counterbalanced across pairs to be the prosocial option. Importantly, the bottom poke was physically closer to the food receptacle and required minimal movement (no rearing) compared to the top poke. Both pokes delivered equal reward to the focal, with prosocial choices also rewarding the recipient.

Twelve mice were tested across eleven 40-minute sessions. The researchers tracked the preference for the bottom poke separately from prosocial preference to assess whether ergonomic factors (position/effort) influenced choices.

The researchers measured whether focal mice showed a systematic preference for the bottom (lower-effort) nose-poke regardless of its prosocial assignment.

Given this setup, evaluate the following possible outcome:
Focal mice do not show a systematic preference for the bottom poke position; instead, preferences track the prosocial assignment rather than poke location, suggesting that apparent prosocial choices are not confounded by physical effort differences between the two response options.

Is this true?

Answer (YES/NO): NO